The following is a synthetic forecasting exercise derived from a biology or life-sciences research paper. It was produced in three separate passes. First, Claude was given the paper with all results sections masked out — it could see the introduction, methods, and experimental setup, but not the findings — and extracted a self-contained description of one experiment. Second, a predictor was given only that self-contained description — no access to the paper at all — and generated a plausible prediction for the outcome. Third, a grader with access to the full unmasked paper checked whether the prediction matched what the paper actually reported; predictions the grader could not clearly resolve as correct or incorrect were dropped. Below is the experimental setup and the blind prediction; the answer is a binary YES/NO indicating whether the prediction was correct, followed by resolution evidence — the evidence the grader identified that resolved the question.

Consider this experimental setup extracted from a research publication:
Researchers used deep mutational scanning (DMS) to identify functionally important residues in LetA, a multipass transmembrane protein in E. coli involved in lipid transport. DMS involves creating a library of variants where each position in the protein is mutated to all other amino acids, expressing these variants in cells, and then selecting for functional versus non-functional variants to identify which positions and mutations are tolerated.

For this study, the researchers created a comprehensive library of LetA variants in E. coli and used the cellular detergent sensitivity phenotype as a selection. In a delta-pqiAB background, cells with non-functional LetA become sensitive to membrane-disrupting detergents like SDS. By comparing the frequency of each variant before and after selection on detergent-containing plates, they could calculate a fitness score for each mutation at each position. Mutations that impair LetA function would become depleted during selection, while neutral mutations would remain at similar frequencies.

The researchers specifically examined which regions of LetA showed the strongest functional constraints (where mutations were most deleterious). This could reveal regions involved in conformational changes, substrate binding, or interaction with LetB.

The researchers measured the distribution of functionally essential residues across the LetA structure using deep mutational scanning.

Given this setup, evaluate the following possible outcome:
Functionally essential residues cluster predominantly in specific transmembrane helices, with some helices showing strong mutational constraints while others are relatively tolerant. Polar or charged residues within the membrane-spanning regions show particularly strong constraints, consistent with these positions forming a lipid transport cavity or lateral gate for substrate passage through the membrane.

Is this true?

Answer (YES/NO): NO